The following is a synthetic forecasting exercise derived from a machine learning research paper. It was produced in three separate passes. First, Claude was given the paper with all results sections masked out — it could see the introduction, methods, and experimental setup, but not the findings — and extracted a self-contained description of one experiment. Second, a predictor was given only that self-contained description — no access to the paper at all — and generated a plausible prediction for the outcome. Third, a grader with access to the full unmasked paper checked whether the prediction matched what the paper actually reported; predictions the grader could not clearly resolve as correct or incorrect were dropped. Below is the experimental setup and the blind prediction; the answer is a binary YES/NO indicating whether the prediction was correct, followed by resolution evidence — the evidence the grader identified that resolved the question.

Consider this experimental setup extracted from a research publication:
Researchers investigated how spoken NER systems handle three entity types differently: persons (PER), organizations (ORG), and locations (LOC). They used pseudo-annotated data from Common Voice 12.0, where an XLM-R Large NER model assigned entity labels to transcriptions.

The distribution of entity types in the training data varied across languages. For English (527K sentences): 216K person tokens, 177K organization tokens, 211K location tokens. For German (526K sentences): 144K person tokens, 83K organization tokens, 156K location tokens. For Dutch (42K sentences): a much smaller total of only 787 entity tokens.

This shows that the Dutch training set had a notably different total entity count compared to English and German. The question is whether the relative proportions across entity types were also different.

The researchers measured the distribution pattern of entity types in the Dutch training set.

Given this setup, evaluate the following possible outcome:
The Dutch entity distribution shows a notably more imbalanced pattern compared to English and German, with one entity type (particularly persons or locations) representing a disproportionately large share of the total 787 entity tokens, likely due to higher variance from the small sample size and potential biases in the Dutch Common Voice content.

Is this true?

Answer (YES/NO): YES